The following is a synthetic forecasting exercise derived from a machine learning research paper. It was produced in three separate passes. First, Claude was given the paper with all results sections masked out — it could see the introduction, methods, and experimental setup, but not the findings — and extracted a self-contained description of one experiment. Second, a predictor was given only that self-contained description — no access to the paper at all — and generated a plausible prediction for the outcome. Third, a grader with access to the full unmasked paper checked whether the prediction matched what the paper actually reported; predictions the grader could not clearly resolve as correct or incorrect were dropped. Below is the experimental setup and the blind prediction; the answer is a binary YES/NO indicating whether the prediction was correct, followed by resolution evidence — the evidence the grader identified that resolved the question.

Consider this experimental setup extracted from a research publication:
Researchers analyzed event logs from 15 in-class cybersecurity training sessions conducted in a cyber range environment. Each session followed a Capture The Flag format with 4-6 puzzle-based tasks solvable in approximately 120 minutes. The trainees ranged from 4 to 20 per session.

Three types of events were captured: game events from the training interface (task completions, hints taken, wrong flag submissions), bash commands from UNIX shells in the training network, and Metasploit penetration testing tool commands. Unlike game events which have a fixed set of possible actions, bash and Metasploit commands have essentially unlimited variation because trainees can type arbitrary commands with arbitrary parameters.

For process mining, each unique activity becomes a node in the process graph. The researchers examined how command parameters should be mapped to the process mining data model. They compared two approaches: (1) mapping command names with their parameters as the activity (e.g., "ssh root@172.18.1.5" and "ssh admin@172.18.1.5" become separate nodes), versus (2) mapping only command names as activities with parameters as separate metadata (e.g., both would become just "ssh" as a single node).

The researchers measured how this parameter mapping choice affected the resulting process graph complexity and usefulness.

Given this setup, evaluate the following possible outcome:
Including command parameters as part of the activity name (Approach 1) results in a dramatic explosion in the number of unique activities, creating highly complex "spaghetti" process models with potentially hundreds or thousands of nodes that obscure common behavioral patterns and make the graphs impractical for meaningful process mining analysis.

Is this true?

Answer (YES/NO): NO